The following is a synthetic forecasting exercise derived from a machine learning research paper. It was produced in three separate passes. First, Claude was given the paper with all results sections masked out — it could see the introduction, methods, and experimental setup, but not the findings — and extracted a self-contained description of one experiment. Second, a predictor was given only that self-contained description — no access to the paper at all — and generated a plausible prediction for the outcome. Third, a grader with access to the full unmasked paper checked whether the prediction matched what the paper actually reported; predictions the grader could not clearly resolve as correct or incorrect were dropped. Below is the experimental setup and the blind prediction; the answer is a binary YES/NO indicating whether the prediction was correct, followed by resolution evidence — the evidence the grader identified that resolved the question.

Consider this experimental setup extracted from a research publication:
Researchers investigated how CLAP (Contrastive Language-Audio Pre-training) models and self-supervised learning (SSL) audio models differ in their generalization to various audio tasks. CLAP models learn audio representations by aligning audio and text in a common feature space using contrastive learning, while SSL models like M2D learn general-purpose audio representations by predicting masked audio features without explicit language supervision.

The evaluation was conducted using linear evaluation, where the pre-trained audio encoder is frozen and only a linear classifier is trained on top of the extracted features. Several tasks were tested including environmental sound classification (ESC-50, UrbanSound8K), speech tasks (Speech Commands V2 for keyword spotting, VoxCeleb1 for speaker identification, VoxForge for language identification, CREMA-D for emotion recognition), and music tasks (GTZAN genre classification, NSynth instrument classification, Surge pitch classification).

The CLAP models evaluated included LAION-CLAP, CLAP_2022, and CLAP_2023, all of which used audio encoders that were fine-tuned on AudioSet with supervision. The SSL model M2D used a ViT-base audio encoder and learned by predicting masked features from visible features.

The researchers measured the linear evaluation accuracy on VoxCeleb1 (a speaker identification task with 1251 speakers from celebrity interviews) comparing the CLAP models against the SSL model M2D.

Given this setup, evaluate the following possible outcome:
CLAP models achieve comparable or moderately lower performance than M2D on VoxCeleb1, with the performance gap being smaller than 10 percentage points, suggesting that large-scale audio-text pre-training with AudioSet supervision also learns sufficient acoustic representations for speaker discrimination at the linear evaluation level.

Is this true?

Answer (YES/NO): NO